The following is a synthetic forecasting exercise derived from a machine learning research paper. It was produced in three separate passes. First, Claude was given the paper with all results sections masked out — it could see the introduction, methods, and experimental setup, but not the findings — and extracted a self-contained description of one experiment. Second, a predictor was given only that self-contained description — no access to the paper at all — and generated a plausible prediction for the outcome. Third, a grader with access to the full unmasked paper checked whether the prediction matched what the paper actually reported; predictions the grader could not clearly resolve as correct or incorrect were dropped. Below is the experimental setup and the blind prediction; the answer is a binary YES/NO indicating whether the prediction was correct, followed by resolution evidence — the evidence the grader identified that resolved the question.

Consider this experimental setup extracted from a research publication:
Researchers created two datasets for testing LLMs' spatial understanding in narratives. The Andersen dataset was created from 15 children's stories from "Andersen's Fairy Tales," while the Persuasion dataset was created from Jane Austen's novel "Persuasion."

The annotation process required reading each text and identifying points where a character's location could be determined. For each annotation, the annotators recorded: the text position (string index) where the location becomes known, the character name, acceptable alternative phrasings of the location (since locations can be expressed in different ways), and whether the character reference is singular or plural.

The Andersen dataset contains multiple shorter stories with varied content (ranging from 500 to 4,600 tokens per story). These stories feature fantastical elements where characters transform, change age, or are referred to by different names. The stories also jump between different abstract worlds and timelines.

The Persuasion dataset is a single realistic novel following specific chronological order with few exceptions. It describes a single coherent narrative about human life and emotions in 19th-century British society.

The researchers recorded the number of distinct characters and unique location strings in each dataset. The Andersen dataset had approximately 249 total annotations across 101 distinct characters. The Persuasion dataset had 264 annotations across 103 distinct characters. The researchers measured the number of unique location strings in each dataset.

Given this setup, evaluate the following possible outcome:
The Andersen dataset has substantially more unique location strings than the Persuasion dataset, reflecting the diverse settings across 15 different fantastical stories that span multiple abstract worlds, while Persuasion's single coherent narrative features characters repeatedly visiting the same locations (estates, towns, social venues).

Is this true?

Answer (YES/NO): YES